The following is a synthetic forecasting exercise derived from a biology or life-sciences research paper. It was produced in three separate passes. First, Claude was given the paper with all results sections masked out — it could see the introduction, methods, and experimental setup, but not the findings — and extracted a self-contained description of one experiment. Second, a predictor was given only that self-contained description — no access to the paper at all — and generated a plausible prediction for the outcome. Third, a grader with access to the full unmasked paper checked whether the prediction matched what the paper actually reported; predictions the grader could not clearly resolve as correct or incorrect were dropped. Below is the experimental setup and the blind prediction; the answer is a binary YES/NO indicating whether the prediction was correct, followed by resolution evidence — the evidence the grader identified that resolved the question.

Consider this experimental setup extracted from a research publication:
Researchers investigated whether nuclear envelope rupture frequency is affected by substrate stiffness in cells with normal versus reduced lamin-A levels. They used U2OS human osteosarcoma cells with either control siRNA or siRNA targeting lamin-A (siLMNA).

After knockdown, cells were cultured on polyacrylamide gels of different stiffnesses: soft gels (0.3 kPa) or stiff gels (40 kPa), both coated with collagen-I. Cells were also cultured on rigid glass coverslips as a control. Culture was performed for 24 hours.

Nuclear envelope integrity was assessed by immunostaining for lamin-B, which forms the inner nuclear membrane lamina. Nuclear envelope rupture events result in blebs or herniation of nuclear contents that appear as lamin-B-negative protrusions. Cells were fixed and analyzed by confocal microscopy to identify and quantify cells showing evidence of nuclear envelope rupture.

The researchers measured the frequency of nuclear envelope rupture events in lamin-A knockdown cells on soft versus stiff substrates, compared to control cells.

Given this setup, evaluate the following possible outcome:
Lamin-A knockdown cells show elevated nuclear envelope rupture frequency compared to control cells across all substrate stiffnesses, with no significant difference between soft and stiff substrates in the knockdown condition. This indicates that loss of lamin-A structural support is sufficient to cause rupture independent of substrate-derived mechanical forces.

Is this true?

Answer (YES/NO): NO